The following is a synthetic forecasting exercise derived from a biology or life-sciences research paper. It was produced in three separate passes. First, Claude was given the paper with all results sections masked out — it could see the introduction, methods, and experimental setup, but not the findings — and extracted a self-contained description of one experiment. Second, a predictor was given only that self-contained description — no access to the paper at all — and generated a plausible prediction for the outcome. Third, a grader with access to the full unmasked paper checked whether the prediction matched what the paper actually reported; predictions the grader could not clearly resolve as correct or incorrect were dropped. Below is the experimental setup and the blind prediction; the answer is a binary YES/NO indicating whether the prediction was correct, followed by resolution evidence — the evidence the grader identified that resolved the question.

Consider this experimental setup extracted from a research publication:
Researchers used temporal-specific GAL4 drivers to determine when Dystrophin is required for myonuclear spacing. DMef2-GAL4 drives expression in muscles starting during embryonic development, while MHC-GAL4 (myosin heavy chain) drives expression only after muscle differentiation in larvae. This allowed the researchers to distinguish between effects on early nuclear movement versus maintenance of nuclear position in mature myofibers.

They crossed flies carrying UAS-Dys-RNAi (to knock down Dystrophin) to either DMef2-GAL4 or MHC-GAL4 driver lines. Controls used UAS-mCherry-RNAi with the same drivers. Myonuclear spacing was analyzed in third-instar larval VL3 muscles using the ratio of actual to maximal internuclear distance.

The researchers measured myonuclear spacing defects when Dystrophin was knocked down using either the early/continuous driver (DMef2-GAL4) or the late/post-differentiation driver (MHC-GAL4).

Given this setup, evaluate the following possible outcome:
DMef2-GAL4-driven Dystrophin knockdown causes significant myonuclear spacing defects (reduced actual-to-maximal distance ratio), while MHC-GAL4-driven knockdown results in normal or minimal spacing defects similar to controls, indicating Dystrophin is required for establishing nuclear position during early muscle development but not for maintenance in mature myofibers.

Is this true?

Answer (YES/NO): NO